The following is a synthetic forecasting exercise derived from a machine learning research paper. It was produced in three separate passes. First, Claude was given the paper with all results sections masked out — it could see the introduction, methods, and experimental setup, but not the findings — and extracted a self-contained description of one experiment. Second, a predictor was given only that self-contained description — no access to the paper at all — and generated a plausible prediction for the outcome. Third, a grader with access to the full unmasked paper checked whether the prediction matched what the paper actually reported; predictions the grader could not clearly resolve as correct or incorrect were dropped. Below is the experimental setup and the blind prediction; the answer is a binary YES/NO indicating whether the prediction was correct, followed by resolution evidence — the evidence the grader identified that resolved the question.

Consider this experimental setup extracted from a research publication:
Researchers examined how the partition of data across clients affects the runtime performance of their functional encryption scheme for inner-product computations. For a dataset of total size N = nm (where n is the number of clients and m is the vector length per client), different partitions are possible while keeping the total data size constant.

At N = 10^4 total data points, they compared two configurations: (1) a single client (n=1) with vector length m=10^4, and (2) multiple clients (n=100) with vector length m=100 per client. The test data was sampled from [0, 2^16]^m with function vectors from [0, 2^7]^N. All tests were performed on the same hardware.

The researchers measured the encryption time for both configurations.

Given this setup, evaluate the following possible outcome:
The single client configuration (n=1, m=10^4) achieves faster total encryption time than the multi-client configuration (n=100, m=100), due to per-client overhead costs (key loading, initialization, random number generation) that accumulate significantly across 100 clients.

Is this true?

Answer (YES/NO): NO